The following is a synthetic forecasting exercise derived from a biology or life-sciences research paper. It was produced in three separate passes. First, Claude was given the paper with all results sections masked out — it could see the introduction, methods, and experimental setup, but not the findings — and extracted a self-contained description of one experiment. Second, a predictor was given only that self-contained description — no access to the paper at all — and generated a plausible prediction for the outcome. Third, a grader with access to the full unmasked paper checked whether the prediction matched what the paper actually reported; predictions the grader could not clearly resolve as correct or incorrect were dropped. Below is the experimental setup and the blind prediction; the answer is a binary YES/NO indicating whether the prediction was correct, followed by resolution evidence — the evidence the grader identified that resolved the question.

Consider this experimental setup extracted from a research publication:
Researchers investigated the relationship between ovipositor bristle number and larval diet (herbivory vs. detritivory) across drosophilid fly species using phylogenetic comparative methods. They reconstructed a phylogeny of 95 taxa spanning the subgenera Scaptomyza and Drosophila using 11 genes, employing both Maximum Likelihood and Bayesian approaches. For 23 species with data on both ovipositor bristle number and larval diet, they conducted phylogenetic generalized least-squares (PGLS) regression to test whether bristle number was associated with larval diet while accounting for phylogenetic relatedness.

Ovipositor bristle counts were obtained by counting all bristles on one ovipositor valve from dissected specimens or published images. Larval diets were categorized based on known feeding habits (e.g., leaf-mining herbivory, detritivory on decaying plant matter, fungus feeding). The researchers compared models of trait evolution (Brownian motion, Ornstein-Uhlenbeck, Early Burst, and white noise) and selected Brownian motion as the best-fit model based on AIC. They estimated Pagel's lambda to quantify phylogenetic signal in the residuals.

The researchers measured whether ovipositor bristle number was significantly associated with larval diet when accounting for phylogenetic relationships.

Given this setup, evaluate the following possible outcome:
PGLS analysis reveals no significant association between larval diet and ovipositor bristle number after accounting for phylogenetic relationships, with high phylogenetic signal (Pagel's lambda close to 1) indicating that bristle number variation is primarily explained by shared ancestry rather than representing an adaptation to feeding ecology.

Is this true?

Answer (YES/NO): NO